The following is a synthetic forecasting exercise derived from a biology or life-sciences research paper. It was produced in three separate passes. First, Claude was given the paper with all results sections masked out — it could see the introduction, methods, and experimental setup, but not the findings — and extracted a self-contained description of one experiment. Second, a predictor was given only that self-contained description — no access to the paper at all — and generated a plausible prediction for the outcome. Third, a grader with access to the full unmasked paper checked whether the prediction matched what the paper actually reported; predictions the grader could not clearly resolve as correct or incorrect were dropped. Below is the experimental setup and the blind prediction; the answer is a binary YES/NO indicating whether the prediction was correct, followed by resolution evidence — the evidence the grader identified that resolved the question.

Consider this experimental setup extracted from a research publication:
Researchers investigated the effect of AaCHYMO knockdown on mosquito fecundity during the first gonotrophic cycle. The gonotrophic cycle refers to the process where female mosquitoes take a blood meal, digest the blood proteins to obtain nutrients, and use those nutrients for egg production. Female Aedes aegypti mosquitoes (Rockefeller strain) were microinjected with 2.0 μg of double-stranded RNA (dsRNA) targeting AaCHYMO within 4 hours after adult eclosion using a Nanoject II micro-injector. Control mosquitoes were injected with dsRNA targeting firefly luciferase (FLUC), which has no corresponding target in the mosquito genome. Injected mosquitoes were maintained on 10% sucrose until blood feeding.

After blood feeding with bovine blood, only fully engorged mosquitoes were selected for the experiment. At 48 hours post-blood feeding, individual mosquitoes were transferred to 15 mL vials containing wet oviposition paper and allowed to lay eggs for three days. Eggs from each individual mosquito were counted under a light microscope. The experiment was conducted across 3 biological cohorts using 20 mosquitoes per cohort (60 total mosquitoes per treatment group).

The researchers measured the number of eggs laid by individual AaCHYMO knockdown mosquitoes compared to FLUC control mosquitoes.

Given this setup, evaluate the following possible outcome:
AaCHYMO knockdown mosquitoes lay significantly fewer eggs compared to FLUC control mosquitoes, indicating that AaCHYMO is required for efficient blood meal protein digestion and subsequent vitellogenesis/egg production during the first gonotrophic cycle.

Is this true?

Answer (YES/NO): NO